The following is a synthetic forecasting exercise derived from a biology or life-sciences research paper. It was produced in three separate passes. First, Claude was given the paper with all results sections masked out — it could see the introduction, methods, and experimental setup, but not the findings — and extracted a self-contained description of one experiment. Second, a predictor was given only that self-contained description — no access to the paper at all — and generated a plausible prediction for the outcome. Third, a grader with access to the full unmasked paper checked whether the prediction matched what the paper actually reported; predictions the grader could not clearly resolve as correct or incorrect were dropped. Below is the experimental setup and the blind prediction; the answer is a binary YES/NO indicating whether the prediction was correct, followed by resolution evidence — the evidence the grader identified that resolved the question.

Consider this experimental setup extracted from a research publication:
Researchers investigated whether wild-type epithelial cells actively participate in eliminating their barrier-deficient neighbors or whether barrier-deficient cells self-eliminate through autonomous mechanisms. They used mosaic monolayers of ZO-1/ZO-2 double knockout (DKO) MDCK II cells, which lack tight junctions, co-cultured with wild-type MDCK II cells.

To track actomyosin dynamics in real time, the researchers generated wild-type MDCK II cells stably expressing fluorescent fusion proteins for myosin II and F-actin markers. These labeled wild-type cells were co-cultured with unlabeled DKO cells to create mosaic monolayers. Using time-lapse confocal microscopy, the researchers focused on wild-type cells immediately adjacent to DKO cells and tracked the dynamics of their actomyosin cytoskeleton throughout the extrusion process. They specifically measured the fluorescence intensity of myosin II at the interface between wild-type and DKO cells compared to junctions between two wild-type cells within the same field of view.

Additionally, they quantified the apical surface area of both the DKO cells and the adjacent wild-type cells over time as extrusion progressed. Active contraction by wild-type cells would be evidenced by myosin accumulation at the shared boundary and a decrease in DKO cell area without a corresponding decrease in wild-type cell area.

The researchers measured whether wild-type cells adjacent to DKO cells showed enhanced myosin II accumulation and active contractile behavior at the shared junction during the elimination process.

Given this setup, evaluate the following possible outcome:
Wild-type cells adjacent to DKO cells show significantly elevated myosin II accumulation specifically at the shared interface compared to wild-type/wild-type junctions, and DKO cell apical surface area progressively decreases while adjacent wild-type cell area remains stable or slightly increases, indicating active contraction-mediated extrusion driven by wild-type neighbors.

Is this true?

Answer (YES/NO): YES